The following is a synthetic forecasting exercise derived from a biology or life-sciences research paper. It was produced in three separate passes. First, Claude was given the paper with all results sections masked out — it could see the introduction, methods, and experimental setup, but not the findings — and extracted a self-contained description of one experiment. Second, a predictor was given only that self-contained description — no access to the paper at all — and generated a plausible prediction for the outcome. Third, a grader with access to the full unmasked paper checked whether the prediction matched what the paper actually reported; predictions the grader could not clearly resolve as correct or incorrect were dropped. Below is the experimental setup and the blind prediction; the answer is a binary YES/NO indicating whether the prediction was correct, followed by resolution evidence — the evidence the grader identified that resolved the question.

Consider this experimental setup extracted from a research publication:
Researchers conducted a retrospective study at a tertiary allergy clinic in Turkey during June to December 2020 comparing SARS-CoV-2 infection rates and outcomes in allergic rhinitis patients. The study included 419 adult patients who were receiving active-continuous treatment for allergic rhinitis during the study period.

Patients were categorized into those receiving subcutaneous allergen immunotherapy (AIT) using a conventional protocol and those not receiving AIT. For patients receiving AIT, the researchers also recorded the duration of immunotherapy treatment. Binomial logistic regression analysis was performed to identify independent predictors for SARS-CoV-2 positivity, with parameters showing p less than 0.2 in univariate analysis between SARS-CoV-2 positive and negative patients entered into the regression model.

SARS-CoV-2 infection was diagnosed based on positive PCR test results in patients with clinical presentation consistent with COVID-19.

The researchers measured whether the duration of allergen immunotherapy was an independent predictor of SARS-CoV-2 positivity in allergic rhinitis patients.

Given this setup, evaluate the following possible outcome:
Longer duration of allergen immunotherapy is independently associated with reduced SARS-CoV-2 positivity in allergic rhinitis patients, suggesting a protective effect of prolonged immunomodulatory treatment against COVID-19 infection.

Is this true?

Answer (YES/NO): NO